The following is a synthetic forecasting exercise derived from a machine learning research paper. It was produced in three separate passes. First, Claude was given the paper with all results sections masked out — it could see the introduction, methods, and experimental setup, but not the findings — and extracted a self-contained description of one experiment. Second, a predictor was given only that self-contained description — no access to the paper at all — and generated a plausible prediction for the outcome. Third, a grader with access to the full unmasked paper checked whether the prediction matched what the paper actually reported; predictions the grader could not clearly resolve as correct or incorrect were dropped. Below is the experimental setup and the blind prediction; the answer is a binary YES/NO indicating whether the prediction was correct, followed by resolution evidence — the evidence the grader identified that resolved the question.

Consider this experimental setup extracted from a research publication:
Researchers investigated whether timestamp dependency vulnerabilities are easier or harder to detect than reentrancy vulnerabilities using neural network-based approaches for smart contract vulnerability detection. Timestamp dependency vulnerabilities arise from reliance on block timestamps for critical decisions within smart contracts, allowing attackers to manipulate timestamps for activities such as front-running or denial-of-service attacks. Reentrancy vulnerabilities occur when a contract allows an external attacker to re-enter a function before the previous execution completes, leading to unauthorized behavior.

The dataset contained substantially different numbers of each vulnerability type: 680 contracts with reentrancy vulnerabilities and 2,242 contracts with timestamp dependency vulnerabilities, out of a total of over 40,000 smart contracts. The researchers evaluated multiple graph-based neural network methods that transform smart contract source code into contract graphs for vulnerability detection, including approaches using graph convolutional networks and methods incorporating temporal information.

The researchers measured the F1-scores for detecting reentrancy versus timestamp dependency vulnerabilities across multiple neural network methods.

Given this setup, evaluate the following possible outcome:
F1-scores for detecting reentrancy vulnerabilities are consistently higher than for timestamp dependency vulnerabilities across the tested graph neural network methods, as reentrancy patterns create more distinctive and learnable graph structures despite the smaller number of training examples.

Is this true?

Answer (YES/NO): NO